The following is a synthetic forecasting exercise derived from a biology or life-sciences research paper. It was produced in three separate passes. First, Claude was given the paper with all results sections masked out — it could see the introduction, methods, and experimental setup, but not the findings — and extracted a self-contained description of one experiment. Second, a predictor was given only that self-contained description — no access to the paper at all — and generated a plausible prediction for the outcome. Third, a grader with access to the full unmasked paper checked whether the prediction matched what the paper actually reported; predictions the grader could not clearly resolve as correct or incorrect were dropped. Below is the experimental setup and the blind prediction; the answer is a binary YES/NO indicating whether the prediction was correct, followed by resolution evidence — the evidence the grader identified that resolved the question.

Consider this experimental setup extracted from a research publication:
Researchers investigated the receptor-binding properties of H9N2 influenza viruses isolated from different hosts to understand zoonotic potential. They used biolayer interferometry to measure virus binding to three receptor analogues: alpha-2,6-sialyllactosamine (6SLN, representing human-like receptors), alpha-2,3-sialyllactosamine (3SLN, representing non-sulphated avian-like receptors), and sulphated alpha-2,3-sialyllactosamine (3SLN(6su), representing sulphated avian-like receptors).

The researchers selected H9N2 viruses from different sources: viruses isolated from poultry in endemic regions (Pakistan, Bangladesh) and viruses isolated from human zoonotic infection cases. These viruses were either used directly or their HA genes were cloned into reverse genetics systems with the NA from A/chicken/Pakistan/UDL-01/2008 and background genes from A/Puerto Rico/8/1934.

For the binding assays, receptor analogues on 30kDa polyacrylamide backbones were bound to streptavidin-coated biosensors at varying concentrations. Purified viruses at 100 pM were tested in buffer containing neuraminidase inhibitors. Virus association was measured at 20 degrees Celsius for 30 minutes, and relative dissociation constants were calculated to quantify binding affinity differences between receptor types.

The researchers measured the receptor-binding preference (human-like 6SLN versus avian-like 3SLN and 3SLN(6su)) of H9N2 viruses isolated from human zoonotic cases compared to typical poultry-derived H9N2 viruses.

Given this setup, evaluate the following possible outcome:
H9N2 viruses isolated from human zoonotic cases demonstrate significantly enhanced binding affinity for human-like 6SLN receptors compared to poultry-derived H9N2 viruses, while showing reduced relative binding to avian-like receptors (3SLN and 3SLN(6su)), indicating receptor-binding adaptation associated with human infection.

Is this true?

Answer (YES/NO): YES